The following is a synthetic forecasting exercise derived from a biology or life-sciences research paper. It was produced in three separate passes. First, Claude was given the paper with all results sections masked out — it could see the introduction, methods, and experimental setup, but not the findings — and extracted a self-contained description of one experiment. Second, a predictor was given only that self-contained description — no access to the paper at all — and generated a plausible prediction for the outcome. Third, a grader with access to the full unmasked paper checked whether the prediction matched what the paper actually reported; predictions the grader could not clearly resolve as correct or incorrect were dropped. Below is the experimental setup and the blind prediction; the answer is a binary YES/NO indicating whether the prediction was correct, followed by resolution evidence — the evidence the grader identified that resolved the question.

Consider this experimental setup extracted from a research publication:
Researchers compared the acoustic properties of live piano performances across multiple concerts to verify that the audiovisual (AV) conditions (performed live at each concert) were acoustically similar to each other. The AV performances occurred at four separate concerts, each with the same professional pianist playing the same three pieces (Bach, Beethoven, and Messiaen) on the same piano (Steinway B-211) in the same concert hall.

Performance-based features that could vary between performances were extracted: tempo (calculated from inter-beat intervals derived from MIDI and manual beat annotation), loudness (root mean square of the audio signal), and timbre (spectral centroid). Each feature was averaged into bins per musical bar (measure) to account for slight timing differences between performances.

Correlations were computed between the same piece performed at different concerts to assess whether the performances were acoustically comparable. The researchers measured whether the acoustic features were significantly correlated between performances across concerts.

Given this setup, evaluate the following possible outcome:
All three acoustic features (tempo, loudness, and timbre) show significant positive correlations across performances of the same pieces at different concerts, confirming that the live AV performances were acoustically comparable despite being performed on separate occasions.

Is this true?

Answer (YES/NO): YES